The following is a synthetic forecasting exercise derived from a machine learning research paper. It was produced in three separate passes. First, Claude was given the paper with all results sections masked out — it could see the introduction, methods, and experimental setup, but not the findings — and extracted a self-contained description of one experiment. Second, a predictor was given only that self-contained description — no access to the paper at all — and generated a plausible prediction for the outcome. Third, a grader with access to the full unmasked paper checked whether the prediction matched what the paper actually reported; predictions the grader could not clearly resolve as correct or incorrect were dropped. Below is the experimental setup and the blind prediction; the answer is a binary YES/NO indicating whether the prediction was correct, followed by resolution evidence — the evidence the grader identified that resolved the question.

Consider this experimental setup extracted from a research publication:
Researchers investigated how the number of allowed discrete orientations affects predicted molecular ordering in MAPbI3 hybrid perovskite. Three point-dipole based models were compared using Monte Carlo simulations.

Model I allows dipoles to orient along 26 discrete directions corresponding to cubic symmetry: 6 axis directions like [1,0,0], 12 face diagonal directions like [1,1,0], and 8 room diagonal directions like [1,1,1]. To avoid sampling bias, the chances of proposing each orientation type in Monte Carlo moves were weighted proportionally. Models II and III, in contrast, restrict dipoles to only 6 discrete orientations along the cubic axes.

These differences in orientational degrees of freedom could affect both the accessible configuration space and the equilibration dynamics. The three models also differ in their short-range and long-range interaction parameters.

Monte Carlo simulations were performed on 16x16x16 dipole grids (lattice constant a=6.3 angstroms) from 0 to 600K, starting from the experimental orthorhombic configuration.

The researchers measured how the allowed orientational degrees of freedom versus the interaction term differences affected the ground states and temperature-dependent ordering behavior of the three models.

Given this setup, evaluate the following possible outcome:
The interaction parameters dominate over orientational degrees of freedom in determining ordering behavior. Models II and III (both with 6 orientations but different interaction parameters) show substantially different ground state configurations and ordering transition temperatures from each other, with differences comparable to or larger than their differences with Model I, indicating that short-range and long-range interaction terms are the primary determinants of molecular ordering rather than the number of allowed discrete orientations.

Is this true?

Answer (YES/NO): YES